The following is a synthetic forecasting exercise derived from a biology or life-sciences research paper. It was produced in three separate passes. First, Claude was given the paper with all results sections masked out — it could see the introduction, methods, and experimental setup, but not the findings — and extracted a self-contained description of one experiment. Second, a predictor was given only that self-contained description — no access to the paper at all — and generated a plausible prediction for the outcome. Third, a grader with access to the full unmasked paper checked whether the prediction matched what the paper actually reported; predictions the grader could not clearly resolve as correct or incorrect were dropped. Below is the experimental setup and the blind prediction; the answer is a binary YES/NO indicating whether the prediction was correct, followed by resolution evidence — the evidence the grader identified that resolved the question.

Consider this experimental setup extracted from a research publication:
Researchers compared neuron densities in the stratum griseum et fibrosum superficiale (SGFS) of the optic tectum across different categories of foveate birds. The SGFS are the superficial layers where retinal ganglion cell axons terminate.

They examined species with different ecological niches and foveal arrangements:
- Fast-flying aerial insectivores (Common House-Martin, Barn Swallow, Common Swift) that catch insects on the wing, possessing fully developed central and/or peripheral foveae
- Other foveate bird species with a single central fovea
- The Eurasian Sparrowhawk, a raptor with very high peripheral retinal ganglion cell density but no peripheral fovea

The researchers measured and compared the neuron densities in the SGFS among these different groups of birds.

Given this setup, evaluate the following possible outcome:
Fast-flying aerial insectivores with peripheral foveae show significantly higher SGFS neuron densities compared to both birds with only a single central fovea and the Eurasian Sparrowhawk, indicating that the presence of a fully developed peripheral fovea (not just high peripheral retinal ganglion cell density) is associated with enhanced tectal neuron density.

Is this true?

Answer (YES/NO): YES